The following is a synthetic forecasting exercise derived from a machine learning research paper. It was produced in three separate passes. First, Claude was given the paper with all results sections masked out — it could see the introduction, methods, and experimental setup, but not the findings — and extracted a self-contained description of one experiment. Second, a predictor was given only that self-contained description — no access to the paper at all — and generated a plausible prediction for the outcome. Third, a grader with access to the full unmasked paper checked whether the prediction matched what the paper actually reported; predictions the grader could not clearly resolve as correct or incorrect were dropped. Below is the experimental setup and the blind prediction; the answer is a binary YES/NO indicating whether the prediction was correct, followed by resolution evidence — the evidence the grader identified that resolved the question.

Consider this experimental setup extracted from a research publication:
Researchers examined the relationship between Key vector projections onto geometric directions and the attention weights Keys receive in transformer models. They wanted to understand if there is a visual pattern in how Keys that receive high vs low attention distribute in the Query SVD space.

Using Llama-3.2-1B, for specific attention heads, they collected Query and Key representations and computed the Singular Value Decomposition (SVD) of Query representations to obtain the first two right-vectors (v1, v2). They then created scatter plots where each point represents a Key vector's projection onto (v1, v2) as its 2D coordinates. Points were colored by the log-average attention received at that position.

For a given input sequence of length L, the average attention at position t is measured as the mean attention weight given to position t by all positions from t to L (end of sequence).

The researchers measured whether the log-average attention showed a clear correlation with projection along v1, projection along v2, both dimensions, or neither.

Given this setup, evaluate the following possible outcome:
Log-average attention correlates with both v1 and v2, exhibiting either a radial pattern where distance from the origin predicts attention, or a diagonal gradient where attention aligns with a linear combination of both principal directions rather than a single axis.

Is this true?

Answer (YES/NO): NO